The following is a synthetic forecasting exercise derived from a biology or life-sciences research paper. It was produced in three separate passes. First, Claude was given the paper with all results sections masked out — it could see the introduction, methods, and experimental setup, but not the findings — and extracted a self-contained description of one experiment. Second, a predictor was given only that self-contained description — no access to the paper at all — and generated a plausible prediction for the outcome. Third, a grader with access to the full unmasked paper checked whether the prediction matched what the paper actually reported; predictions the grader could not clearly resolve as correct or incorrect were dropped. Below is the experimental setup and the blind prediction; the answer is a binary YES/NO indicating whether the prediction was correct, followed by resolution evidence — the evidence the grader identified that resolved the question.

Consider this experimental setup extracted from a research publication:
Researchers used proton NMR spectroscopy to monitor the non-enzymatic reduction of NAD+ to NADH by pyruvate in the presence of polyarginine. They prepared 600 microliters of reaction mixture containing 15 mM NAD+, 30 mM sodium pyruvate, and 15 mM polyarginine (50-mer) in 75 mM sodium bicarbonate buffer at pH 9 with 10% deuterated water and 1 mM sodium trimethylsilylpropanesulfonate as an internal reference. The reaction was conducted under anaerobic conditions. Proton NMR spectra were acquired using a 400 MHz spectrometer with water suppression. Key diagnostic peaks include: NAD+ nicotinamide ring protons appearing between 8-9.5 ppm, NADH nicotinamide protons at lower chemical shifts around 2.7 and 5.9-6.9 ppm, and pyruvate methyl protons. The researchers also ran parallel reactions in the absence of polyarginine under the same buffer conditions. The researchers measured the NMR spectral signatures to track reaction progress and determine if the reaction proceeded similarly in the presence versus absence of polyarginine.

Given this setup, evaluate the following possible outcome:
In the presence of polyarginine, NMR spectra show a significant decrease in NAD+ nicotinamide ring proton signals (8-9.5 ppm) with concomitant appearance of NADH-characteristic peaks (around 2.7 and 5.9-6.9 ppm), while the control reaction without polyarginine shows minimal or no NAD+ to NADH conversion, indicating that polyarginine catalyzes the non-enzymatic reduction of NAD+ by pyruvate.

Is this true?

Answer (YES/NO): NO